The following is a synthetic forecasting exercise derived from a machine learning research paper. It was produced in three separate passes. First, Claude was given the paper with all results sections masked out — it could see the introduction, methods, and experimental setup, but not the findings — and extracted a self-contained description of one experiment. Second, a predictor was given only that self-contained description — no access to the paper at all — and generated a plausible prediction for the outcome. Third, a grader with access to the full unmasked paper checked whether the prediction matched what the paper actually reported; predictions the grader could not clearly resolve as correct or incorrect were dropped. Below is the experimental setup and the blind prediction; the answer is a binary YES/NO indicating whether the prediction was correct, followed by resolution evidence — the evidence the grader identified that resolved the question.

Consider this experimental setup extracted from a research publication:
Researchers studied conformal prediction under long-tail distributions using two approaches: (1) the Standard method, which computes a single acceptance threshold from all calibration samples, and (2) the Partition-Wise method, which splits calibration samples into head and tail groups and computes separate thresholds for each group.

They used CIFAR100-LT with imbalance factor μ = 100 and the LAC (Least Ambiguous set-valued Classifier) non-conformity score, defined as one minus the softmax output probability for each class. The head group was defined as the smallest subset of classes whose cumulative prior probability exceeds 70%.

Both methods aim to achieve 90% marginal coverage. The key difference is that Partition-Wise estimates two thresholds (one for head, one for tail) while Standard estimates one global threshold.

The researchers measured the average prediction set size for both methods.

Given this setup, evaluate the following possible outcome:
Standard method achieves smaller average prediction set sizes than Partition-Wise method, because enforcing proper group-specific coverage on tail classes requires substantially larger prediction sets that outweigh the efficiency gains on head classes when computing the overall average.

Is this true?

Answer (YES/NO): YES